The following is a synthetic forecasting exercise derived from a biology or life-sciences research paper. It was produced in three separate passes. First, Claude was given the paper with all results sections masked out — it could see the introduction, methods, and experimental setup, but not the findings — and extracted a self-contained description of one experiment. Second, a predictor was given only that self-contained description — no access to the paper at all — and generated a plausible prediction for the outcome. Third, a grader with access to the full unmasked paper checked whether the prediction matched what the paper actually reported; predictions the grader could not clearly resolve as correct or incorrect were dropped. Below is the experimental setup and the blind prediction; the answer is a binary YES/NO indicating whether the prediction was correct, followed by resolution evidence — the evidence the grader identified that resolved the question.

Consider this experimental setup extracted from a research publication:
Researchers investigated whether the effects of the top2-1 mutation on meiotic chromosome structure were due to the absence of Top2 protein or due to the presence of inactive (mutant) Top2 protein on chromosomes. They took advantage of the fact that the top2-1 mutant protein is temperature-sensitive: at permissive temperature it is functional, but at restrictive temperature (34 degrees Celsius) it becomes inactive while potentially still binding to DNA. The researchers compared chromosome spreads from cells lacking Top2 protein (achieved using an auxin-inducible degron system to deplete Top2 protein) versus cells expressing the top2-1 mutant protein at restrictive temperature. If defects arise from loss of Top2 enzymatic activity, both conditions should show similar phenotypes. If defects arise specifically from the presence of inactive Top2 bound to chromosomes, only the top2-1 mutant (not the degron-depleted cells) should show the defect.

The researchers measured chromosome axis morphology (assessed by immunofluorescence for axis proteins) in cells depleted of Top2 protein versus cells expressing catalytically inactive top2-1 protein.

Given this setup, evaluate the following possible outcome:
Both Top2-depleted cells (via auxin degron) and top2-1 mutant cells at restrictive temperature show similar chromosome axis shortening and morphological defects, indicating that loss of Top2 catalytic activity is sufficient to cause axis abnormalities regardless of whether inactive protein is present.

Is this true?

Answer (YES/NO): NO